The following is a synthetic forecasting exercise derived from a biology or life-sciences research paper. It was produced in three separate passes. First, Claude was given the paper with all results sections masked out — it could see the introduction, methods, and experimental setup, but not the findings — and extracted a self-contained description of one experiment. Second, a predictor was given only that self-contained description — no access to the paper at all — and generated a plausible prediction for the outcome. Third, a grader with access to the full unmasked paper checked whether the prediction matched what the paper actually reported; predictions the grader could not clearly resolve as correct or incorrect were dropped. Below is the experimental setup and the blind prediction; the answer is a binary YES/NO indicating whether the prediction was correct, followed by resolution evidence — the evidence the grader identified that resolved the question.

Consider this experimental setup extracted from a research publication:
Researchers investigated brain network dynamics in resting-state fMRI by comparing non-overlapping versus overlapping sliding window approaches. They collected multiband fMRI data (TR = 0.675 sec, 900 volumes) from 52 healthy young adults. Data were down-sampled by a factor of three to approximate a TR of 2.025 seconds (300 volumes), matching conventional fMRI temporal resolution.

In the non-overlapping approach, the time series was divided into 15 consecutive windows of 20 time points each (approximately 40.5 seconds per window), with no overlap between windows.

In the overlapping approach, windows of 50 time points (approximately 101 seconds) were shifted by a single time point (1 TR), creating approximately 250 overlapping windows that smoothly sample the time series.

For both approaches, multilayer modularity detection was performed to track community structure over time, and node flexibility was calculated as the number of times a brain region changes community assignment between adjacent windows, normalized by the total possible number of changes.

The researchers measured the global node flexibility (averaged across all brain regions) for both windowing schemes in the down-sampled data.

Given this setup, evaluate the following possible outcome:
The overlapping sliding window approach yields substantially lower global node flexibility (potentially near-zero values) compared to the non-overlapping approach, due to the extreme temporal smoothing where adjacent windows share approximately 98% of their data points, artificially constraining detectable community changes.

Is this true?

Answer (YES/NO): NO